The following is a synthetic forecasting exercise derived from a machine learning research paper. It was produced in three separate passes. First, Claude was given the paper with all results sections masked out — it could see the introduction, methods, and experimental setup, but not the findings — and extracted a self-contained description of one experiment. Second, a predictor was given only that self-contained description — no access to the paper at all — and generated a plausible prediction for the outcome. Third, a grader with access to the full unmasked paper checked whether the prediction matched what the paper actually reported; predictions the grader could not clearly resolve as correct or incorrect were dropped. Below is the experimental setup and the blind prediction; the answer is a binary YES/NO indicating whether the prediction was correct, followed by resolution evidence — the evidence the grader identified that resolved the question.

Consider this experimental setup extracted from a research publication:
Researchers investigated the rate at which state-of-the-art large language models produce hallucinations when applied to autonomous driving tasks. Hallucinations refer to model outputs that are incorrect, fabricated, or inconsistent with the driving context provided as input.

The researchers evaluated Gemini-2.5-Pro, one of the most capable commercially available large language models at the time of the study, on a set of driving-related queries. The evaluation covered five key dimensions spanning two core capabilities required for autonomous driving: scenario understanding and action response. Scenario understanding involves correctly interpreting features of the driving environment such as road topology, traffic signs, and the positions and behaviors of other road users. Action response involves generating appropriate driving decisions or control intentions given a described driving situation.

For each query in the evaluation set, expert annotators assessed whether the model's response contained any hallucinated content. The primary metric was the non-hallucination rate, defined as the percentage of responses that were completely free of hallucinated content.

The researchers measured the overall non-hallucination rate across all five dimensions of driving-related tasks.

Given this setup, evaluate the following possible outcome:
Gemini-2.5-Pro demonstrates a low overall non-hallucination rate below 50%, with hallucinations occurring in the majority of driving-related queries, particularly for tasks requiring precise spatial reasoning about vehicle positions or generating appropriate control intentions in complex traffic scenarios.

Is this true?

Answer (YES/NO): NO